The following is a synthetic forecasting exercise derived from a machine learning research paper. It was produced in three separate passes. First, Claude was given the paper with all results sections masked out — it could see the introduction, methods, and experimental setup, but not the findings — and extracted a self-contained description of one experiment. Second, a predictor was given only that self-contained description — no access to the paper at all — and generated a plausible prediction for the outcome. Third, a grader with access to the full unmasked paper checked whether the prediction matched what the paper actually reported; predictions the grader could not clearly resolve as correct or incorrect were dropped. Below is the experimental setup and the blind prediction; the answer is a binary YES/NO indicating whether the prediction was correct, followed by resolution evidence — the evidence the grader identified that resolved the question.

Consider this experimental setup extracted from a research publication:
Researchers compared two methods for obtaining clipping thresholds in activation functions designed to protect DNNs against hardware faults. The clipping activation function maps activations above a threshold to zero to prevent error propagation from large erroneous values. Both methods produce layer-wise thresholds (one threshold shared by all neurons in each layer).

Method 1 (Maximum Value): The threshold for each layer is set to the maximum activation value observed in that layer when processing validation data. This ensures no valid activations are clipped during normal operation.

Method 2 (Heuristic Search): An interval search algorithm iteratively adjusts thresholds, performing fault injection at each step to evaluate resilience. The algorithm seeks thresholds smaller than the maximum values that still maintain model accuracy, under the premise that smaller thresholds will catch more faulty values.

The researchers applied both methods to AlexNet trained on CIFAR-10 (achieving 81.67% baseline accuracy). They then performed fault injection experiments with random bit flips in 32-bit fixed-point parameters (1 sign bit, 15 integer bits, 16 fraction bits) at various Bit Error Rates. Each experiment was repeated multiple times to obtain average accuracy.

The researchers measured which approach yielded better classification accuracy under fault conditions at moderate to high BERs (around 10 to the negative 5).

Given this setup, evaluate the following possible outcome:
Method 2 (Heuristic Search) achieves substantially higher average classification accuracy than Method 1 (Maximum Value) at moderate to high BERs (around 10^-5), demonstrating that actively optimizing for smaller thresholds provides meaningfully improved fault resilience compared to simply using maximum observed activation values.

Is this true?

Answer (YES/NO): YES